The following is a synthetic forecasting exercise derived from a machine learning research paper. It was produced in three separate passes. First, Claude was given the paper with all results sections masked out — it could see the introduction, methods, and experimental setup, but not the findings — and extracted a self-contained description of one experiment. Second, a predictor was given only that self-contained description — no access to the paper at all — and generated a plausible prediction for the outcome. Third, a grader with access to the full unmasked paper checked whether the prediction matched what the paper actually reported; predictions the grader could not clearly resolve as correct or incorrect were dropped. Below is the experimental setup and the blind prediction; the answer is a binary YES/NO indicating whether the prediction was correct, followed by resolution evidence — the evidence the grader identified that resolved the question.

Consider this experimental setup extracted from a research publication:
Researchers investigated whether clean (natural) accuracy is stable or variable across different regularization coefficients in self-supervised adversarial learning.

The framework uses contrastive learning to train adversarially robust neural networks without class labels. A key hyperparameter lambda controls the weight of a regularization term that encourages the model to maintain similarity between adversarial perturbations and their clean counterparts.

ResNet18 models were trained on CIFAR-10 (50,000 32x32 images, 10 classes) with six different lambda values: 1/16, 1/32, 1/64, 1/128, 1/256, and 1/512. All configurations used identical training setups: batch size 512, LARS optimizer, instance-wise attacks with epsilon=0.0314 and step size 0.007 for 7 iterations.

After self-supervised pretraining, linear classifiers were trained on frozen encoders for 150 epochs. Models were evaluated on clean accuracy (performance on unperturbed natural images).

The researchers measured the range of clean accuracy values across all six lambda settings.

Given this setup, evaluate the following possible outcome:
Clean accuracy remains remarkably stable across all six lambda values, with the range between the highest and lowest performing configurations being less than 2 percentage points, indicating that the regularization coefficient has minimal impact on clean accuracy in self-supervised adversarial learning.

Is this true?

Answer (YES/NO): YES